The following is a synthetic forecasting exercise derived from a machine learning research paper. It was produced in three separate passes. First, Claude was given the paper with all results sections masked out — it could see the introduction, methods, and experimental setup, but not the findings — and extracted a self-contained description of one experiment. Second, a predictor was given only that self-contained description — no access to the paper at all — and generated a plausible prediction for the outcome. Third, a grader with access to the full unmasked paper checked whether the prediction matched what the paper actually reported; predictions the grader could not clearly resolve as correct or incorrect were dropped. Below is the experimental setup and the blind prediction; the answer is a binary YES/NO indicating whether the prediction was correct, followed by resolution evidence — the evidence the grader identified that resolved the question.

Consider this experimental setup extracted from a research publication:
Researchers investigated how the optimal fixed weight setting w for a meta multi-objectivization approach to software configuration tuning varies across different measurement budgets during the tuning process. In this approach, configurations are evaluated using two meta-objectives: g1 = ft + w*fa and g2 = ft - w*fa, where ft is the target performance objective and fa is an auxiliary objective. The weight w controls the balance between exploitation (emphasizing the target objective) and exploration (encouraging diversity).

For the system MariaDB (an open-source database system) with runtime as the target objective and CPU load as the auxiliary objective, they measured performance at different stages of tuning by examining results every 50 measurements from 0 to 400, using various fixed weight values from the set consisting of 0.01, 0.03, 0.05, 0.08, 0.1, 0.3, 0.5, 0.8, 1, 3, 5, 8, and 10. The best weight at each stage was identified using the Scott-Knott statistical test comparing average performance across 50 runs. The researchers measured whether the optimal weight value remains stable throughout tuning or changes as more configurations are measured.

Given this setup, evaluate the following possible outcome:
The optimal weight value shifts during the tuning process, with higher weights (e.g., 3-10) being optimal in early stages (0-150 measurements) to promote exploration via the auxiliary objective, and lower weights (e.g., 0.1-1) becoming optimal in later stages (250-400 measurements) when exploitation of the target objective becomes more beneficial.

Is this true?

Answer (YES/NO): NO